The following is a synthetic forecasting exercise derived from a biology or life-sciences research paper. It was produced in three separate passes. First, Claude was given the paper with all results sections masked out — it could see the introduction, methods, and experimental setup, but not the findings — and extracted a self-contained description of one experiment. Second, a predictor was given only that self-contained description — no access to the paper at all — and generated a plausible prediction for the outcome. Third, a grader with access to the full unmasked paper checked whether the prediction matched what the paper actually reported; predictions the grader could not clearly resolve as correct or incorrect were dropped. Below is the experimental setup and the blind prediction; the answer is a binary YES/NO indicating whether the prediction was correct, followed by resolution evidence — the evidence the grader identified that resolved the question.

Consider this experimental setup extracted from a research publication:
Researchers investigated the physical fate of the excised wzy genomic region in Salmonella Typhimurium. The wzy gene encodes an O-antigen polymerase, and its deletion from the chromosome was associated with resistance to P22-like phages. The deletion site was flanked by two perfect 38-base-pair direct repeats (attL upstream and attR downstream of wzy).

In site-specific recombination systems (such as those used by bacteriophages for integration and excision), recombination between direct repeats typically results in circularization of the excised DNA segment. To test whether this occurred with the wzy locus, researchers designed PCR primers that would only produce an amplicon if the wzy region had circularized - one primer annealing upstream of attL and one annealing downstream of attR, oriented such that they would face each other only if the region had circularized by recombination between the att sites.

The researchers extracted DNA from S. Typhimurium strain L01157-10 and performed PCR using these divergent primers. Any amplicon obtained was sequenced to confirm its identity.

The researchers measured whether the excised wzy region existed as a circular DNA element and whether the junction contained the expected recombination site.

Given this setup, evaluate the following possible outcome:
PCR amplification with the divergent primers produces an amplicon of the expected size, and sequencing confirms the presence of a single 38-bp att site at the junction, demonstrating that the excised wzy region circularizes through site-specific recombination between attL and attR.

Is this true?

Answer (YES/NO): NO